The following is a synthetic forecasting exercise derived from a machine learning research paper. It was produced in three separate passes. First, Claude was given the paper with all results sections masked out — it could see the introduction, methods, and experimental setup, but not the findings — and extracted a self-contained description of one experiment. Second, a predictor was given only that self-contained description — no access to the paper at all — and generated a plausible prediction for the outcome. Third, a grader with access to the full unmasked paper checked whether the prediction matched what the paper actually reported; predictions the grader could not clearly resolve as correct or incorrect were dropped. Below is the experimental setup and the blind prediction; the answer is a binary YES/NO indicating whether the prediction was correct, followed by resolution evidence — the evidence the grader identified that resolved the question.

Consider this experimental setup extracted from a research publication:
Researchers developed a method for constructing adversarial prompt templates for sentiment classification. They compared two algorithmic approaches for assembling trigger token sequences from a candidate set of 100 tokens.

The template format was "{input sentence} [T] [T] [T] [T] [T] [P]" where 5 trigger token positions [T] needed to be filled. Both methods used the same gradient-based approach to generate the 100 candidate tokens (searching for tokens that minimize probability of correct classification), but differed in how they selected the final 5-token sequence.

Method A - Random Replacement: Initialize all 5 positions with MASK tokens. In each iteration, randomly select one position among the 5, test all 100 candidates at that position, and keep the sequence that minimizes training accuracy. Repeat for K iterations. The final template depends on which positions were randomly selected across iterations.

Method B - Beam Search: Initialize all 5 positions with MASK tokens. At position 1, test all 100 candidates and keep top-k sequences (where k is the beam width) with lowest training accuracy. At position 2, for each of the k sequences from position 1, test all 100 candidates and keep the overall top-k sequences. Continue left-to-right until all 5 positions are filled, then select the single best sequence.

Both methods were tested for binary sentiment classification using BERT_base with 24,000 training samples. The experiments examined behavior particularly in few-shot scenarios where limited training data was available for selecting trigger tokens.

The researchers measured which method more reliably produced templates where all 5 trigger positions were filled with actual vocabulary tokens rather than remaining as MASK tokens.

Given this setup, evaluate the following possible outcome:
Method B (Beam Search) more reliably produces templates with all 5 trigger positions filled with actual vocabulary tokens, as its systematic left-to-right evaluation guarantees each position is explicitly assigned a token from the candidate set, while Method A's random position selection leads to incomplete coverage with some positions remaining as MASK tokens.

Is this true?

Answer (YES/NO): YES